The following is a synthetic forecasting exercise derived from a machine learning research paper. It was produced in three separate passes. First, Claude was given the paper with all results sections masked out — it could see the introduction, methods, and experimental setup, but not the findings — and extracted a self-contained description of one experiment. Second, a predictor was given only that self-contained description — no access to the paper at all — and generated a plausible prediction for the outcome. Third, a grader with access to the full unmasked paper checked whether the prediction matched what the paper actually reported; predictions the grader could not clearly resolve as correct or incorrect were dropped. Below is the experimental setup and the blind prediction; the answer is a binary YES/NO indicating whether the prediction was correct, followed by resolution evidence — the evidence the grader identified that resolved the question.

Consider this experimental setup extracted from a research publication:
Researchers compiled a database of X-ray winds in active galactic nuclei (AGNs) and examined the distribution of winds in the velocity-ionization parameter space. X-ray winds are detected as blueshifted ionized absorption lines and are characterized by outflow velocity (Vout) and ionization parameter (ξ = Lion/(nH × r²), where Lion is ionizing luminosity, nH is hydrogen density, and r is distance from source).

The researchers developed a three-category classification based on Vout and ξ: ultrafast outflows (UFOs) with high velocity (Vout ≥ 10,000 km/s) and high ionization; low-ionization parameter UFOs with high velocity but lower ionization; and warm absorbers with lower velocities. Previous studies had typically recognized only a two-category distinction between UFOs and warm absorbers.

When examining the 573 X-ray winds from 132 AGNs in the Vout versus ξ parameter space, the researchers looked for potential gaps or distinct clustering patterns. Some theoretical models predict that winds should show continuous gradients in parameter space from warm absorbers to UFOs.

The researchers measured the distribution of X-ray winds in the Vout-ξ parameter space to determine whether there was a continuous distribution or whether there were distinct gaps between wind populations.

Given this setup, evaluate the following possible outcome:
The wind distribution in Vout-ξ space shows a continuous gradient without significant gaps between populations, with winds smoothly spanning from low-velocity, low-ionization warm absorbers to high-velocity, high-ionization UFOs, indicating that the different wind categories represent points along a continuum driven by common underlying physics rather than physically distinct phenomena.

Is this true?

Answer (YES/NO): NO